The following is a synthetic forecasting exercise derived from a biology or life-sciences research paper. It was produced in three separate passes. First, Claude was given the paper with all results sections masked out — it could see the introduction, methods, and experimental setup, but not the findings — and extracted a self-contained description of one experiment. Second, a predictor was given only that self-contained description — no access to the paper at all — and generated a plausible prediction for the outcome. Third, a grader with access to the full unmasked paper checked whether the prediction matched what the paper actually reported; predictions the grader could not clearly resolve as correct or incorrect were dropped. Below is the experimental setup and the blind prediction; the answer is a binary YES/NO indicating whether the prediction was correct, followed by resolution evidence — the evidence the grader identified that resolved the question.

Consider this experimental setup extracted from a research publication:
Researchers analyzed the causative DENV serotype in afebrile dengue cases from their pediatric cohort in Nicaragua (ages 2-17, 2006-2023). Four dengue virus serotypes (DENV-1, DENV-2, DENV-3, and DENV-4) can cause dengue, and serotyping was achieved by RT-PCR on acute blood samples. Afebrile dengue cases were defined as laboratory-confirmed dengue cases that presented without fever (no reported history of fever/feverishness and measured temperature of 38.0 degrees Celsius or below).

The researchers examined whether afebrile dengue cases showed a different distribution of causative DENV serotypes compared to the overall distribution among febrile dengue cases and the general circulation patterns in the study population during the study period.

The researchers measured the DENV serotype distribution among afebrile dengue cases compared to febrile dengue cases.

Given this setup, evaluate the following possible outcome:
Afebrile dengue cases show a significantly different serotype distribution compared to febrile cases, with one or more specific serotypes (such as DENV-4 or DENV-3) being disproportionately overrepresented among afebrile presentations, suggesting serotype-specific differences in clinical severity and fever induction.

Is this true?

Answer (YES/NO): NO